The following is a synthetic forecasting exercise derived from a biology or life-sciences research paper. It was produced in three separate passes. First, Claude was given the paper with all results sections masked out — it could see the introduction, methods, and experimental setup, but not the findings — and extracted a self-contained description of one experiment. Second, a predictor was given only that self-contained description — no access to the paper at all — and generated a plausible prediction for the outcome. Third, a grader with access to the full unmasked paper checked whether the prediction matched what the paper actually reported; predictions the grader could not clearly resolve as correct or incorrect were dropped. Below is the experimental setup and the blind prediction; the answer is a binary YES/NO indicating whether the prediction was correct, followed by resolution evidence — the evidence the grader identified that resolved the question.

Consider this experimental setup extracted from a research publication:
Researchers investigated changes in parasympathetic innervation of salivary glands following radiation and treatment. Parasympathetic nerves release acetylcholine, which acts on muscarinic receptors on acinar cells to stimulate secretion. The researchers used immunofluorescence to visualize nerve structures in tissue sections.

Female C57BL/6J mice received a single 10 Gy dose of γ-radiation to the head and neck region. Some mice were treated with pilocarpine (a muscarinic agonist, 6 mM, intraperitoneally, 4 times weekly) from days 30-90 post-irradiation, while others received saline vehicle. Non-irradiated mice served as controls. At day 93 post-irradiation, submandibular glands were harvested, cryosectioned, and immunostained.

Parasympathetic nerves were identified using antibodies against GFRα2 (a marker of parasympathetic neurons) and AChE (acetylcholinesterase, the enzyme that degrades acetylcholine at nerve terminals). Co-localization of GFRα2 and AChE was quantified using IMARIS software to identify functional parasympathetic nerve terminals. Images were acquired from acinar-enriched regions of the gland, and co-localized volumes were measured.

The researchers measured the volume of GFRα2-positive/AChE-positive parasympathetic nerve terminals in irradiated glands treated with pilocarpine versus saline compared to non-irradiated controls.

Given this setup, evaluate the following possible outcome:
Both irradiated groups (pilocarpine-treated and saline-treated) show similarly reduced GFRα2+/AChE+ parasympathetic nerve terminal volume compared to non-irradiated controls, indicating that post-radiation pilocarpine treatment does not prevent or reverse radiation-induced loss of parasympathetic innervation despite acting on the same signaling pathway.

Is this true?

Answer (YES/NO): NO